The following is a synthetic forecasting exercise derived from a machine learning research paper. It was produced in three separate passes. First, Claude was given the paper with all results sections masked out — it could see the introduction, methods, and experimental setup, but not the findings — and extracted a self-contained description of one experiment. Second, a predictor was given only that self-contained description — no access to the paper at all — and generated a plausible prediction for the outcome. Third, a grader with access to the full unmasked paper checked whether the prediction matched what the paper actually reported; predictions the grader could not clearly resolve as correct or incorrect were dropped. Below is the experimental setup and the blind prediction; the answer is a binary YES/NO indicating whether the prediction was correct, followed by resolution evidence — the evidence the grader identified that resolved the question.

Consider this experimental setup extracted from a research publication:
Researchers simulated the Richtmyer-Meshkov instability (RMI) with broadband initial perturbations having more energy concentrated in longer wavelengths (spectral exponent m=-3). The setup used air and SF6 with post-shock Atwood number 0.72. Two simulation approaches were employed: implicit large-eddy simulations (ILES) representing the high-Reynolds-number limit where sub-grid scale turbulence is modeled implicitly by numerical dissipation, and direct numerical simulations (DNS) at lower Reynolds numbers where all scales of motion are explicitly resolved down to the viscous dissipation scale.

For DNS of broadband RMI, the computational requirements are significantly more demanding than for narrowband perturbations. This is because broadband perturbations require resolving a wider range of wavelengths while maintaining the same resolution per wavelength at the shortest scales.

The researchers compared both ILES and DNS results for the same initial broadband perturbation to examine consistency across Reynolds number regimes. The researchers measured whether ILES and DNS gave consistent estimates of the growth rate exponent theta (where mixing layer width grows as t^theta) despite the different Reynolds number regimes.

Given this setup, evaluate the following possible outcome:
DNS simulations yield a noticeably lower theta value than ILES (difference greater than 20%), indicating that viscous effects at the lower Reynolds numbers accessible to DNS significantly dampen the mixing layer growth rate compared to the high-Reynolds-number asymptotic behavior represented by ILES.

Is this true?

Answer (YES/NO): NO